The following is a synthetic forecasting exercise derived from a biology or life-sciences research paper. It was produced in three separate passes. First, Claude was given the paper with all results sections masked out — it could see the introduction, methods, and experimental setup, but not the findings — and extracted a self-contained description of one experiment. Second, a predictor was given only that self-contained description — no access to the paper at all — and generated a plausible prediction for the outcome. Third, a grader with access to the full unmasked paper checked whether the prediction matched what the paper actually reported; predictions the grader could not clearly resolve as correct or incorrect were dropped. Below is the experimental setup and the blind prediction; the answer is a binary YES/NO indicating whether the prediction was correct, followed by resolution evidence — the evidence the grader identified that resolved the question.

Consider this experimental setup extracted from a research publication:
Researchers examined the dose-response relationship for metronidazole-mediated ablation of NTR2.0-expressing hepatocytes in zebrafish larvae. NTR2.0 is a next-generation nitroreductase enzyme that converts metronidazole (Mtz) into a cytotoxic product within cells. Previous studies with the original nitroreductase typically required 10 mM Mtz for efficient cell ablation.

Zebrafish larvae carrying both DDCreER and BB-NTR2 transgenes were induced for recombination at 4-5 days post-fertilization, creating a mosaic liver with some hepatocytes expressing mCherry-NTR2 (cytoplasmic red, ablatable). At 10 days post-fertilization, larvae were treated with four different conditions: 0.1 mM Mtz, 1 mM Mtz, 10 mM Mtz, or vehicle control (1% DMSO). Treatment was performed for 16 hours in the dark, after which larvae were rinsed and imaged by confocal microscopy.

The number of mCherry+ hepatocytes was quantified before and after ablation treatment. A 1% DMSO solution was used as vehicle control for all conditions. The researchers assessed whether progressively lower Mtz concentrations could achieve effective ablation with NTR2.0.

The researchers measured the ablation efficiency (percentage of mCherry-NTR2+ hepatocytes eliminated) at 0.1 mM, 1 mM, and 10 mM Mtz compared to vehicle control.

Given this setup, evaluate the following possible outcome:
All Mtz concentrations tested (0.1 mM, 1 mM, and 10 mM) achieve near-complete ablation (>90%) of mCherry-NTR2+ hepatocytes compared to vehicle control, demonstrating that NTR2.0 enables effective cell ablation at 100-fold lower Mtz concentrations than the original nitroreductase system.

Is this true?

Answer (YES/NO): NO